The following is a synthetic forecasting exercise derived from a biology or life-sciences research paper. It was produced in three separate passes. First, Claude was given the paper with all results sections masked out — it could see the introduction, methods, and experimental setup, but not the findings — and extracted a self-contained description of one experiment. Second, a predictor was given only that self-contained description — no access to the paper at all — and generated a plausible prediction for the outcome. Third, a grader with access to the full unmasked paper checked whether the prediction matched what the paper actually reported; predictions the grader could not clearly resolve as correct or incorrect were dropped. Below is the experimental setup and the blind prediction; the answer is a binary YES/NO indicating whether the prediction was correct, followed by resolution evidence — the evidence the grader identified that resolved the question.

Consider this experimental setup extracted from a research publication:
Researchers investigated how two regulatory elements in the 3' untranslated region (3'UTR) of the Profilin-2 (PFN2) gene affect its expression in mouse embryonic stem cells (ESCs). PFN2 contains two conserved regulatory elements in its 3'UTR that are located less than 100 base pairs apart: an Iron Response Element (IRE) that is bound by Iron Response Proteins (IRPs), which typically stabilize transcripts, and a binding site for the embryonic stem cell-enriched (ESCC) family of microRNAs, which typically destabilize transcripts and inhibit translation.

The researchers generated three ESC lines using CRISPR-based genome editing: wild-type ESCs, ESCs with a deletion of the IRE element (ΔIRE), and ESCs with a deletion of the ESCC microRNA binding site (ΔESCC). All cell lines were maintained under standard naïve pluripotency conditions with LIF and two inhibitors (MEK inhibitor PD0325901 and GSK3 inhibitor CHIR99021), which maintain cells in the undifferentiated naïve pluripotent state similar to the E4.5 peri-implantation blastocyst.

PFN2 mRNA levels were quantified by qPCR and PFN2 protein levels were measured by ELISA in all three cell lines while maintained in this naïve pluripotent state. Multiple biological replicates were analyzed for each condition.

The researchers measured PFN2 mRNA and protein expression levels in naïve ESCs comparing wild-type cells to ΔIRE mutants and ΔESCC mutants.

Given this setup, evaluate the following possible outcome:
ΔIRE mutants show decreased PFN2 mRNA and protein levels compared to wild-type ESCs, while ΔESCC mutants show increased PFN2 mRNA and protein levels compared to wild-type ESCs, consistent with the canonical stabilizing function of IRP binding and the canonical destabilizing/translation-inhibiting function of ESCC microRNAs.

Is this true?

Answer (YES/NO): NO